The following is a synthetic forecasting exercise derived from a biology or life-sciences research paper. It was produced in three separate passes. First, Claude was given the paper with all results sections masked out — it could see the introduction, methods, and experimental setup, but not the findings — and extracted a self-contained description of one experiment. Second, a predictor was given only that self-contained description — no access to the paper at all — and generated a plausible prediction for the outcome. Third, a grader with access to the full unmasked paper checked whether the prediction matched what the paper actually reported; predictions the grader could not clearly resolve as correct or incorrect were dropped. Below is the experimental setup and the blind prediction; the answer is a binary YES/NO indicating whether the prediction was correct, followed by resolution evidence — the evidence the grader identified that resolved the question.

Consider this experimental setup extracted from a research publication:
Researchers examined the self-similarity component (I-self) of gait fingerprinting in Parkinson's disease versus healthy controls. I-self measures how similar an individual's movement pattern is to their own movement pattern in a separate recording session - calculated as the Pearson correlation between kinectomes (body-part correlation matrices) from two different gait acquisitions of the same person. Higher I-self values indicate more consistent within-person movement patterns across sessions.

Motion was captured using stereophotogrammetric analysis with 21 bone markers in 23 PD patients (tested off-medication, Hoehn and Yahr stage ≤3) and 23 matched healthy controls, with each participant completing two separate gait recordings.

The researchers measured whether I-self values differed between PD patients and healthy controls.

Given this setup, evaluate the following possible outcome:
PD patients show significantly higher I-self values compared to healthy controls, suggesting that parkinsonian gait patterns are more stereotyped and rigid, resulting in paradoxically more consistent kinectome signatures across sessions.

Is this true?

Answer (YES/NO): NO